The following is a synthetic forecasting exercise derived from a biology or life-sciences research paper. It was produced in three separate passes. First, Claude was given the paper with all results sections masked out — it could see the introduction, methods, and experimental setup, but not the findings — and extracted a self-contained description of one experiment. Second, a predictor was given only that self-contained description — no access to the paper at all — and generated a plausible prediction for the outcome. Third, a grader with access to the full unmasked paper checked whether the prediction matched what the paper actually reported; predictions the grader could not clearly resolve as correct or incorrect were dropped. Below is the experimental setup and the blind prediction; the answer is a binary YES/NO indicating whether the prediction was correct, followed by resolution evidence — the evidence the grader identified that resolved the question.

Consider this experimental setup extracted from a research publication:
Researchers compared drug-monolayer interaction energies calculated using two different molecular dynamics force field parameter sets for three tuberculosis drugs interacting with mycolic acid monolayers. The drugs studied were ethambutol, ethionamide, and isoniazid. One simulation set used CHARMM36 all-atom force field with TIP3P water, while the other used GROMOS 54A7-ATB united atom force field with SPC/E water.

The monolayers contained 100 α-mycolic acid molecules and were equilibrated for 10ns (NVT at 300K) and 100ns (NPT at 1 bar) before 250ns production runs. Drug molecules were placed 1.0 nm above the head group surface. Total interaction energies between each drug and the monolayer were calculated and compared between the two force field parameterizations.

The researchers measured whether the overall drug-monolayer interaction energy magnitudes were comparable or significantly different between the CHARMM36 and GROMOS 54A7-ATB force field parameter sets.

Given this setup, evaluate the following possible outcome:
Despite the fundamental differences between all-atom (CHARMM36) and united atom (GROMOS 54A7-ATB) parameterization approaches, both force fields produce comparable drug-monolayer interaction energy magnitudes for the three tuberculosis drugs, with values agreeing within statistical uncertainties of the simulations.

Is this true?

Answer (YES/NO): NO